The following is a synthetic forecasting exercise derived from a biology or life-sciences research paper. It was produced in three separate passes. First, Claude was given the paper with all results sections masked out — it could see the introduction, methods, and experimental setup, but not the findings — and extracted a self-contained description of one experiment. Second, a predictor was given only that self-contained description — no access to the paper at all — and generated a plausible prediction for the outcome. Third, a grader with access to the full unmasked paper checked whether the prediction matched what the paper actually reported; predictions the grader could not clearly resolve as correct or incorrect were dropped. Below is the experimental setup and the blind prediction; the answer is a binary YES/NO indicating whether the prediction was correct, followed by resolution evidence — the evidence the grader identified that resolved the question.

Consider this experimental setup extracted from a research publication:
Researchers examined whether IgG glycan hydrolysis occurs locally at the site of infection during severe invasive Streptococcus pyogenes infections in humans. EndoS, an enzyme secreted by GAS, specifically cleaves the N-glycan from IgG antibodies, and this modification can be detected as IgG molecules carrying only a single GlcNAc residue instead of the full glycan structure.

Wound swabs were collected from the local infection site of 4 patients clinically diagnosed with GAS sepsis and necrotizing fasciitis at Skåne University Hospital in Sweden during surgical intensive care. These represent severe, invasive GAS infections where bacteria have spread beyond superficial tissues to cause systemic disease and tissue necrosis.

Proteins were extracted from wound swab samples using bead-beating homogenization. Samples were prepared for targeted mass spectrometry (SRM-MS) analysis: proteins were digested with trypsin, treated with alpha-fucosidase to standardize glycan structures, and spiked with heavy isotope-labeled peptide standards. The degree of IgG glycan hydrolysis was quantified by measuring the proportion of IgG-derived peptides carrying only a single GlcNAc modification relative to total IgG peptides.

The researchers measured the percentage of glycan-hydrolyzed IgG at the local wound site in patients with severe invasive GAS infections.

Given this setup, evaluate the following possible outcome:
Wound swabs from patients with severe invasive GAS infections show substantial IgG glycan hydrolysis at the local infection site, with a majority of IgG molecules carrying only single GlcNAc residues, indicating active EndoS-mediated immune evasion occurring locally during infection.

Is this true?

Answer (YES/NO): NO